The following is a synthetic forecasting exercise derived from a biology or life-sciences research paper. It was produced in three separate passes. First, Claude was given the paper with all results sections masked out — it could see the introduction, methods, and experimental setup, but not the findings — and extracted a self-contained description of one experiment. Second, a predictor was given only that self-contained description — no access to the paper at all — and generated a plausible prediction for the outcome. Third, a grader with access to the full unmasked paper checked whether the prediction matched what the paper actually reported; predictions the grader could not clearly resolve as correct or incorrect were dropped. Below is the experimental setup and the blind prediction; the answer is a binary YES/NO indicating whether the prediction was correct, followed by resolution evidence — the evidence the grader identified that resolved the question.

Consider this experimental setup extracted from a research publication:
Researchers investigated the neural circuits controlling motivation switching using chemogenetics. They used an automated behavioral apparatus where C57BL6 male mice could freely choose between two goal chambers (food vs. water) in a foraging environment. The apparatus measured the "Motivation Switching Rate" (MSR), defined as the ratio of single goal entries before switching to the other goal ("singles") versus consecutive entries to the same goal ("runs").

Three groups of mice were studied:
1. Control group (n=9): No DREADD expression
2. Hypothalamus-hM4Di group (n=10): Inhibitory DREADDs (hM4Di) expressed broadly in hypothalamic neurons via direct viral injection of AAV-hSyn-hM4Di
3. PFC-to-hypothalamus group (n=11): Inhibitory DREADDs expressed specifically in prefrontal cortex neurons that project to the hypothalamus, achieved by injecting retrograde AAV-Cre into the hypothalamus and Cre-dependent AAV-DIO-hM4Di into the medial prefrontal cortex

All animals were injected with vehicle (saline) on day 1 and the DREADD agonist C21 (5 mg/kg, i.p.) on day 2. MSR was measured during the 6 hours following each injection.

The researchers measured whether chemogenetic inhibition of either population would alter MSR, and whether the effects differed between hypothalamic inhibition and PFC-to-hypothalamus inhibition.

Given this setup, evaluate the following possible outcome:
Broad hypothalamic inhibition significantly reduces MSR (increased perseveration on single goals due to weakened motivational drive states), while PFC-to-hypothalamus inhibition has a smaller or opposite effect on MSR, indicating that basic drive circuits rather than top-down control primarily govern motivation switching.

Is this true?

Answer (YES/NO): NO